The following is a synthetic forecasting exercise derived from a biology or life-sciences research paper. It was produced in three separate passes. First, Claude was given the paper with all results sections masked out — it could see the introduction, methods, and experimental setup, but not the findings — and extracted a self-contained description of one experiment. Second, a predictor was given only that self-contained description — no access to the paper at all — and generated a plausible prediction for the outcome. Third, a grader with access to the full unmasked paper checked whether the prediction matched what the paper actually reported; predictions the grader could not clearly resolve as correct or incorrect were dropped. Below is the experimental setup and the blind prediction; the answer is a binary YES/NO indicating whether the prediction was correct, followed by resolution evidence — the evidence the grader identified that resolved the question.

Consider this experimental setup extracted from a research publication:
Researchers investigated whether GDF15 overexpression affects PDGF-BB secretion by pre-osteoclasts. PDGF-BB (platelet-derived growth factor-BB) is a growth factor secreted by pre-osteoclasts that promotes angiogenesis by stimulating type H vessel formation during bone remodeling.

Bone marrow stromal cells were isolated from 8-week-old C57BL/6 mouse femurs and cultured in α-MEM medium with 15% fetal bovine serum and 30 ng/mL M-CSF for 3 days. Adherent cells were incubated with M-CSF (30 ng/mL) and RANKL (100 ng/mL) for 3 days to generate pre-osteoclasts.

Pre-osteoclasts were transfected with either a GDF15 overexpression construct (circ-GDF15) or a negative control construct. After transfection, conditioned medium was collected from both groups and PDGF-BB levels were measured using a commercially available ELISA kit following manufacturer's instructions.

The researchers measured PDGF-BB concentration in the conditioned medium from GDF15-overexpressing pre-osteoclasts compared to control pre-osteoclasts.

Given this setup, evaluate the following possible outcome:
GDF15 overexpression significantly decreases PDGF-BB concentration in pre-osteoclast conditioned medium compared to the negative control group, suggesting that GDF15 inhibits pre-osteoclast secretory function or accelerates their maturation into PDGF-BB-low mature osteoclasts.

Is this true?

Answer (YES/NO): NO